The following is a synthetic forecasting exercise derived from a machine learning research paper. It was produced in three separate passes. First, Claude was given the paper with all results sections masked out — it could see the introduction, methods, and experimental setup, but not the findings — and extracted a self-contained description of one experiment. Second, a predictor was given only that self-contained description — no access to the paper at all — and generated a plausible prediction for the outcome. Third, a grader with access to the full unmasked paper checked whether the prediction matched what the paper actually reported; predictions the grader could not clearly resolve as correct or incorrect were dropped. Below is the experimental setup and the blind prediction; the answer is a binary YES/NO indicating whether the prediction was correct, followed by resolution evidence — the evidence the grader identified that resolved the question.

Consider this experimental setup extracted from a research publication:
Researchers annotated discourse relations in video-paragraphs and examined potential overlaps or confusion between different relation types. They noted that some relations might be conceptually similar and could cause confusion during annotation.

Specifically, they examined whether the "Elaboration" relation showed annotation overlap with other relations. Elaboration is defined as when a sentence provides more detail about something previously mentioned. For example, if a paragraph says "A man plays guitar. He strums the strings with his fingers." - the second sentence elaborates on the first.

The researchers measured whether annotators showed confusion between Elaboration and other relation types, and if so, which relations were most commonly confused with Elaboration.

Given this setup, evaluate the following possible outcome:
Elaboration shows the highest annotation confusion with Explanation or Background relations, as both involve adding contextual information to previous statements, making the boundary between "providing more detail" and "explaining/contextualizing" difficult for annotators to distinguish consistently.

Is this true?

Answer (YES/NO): NO